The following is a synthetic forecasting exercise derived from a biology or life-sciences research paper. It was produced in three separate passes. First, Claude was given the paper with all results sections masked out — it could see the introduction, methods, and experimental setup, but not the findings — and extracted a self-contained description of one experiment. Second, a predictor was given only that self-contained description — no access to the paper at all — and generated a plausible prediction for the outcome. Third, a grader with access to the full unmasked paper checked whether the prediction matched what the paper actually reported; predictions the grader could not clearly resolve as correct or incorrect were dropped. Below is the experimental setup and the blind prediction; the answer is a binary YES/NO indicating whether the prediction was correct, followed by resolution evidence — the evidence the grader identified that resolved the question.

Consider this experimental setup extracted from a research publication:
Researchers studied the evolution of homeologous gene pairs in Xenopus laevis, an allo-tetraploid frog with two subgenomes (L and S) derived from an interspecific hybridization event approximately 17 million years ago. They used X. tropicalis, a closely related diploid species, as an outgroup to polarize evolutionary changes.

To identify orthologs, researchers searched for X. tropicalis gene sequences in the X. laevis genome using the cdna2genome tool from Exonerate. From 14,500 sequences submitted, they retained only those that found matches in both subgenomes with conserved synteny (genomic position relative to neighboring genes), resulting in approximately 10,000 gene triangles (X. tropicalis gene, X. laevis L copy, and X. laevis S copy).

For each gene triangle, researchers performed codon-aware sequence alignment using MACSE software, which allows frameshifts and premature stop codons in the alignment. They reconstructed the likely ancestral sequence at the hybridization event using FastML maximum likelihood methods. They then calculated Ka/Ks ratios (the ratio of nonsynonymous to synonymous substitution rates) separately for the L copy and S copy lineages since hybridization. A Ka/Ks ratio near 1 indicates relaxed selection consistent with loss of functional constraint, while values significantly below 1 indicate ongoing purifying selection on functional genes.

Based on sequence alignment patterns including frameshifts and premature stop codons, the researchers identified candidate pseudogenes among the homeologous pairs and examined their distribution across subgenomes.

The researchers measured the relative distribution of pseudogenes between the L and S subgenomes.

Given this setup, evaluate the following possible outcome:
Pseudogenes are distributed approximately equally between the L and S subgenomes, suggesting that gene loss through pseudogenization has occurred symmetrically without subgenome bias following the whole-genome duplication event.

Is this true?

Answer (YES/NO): NO